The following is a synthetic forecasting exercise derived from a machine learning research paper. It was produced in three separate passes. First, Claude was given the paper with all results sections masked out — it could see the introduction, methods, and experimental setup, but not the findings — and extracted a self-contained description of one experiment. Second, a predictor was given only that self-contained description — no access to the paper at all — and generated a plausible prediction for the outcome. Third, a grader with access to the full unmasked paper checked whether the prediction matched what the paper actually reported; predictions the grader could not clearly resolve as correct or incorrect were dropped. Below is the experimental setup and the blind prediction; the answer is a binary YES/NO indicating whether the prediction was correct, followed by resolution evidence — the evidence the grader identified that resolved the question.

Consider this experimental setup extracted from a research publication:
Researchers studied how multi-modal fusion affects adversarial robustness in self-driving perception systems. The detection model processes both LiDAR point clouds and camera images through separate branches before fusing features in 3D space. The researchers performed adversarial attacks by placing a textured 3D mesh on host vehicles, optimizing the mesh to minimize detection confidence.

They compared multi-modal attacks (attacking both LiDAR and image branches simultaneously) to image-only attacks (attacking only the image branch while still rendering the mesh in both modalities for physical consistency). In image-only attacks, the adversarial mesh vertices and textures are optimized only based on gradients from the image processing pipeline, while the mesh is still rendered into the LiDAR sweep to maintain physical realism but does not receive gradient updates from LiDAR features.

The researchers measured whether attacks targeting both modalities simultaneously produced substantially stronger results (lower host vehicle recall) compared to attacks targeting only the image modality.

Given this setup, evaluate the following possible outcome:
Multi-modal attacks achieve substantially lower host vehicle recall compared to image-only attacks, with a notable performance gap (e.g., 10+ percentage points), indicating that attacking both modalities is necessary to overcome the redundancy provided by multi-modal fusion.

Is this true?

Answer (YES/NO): NO